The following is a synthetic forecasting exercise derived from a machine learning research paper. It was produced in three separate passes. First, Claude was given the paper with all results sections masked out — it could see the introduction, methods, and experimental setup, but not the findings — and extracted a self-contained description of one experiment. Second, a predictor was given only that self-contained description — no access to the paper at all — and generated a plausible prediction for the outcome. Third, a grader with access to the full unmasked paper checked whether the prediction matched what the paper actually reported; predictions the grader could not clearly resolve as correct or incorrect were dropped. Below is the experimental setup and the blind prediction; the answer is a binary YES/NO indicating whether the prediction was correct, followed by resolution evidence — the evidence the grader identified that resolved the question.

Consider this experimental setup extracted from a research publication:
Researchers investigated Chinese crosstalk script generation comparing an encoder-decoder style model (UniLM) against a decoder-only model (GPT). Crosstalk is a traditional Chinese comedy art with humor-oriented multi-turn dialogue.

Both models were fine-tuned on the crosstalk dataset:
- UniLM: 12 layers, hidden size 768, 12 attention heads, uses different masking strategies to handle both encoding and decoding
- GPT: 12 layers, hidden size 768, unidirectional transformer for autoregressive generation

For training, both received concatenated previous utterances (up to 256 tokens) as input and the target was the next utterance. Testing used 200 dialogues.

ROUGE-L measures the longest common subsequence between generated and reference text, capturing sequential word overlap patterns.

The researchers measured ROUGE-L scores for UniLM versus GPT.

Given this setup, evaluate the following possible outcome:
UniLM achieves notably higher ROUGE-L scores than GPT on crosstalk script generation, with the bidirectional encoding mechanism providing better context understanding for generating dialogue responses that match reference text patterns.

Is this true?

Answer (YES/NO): YES